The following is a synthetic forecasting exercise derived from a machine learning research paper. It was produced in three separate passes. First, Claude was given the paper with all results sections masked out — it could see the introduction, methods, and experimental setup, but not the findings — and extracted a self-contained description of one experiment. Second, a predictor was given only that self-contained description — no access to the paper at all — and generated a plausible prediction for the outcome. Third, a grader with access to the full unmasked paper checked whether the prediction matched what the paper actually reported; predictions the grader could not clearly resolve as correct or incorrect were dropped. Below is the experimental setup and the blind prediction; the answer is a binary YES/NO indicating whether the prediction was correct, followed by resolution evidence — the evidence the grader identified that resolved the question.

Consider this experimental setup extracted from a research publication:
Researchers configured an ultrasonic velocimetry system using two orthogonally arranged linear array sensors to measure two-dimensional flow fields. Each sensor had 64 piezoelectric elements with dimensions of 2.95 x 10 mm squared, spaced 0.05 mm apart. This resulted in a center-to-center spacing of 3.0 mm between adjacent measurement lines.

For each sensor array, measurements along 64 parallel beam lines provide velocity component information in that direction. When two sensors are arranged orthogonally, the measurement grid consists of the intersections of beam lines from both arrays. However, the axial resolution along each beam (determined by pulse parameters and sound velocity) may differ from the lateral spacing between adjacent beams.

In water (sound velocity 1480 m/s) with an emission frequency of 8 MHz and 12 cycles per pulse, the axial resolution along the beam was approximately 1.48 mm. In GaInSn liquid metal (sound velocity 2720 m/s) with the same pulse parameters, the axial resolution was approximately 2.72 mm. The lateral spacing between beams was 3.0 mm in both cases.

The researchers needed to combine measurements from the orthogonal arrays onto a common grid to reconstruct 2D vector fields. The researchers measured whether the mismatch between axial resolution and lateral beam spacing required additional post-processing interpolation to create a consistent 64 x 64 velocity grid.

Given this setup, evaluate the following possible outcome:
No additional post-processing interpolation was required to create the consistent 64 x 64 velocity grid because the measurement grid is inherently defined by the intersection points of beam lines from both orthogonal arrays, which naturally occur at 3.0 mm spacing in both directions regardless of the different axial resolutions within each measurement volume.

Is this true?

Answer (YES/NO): NO